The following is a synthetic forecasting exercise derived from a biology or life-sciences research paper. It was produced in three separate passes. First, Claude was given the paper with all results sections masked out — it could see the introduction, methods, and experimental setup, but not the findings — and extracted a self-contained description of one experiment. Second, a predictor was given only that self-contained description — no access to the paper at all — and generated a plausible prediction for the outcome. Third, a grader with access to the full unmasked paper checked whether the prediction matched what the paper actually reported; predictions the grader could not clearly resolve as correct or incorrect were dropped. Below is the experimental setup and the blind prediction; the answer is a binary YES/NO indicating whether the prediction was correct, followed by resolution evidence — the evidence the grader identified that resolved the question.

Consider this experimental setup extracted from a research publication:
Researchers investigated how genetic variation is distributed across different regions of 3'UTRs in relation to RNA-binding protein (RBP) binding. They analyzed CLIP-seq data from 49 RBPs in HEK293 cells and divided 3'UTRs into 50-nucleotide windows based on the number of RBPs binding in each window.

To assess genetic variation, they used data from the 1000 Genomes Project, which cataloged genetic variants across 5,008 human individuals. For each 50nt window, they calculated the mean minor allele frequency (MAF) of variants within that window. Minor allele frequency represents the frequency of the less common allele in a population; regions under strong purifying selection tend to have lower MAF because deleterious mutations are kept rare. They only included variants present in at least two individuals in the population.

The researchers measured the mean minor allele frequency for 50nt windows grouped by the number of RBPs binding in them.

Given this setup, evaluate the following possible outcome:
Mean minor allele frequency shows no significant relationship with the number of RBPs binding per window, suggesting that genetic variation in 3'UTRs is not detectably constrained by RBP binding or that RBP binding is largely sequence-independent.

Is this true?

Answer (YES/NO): NO